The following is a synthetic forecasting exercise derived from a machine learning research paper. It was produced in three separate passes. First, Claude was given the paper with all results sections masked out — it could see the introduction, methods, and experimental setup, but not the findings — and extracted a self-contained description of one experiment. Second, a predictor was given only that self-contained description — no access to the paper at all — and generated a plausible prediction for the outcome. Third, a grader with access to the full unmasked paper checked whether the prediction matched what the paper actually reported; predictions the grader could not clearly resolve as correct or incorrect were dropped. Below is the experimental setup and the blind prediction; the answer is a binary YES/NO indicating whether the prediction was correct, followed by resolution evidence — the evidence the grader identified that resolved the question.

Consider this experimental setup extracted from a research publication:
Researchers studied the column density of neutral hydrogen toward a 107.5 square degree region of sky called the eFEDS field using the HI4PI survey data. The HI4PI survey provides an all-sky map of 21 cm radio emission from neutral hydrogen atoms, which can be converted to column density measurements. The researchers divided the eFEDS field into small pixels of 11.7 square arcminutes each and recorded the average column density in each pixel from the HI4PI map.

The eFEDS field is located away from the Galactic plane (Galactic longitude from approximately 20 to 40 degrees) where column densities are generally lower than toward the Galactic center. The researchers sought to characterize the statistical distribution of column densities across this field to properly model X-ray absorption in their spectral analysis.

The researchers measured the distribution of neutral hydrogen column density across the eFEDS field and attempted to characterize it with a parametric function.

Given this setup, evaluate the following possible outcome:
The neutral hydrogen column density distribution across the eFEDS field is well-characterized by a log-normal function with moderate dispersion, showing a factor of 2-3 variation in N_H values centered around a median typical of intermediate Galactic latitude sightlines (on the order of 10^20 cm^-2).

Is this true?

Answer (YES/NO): YES